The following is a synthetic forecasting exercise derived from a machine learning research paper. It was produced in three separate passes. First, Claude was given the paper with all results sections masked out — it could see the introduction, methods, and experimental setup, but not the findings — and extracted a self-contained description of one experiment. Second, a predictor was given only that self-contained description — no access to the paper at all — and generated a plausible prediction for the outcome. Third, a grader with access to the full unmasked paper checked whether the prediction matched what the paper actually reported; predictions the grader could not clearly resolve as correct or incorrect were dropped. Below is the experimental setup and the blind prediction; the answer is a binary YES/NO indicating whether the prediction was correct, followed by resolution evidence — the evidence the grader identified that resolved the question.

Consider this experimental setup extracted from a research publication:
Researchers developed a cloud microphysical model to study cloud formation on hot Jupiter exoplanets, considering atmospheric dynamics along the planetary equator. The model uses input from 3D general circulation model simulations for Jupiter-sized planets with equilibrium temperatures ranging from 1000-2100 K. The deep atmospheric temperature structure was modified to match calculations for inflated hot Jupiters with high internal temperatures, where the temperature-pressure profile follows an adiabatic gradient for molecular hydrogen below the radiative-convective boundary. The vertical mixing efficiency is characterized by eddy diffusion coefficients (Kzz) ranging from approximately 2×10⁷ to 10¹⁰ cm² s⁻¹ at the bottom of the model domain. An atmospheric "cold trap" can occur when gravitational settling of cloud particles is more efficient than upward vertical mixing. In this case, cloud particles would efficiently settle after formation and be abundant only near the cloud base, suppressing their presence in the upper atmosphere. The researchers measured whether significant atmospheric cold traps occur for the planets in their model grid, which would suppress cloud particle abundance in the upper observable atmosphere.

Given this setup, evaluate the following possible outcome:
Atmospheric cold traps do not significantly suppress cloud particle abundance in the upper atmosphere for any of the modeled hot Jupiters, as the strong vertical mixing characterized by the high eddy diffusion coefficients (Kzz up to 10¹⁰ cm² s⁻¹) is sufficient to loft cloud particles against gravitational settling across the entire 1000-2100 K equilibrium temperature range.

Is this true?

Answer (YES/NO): YES